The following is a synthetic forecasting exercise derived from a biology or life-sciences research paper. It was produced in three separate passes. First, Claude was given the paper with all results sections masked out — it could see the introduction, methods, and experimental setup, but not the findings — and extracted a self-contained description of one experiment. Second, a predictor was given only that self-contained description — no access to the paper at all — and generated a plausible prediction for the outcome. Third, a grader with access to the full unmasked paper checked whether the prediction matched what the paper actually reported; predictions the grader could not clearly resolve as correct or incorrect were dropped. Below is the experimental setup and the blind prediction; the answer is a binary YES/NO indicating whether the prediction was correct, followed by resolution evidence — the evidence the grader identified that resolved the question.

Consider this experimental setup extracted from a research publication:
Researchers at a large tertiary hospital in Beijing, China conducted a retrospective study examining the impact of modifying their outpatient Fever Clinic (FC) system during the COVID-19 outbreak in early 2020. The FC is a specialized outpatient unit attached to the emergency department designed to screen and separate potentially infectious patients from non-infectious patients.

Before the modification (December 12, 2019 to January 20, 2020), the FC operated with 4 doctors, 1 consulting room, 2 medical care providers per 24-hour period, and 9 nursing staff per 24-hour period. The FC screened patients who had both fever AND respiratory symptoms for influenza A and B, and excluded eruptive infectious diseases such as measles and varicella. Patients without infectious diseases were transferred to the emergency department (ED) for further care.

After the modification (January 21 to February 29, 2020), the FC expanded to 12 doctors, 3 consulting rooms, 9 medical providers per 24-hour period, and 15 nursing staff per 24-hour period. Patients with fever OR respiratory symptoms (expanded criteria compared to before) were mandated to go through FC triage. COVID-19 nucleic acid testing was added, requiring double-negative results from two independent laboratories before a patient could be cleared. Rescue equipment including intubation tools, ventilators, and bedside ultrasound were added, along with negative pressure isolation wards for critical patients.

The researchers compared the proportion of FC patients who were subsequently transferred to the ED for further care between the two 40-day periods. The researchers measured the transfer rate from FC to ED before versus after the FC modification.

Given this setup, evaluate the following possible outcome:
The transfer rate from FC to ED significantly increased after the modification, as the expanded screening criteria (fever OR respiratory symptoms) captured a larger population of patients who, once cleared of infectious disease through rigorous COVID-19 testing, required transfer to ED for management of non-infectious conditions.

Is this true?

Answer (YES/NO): NO